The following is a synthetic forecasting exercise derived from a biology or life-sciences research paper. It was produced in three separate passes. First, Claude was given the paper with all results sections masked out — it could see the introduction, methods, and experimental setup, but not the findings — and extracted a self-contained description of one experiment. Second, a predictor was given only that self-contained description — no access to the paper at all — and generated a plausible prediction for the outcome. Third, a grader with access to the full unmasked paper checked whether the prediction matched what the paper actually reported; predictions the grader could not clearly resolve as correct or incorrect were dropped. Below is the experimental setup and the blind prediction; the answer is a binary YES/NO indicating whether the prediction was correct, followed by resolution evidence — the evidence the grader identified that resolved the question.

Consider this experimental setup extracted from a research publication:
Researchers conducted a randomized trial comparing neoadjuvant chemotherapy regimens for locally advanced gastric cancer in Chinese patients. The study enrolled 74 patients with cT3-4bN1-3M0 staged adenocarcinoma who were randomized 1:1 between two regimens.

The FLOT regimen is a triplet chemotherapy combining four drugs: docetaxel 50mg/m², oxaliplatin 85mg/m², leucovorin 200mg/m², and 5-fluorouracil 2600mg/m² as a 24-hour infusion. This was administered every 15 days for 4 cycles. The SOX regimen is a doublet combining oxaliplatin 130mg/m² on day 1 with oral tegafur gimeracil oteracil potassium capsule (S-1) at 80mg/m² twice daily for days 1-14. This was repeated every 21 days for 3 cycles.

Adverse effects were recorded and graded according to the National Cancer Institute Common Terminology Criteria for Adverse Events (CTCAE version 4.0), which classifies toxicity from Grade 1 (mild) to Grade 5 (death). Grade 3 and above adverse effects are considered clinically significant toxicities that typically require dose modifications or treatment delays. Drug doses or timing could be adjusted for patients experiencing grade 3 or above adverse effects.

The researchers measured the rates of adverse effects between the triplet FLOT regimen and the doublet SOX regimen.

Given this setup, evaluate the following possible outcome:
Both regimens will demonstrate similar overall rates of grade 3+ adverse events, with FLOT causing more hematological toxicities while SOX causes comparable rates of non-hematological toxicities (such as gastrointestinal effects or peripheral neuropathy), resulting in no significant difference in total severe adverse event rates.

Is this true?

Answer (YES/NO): YES